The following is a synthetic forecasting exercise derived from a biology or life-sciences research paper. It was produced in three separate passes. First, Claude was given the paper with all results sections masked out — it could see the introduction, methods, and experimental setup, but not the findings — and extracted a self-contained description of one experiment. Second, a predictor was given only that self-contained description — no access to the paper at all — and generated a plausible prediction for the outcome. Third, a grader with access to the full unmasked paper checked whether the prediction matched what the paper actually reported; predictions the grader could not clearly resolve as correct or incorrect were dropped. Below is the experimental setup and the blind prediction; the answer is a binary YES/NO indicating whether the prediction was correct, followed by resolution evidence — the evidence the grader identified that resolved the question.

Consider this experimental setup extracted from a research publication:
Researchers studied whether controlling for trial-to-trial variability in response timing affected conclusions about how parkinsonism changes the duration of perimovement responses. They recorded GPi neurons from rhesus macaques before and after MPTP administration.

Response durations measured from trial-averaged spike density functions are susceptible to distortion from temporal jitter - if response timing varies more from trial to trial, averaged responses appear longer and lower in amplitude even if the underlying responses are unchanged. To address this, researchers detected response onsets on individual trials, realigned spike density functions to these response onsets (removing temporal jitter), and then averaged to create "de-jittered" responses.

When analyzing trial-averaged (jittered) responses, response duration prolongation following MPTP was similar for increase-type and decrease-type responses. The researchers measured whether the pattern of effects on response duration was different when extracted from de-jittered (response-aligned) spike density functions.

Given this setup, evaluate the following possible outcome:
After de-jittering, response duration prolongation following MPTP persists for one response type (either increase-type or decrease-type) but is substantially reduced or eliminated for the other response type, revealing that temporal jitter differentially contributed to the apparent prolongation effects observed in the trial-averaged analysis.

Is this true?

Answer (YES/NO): NO